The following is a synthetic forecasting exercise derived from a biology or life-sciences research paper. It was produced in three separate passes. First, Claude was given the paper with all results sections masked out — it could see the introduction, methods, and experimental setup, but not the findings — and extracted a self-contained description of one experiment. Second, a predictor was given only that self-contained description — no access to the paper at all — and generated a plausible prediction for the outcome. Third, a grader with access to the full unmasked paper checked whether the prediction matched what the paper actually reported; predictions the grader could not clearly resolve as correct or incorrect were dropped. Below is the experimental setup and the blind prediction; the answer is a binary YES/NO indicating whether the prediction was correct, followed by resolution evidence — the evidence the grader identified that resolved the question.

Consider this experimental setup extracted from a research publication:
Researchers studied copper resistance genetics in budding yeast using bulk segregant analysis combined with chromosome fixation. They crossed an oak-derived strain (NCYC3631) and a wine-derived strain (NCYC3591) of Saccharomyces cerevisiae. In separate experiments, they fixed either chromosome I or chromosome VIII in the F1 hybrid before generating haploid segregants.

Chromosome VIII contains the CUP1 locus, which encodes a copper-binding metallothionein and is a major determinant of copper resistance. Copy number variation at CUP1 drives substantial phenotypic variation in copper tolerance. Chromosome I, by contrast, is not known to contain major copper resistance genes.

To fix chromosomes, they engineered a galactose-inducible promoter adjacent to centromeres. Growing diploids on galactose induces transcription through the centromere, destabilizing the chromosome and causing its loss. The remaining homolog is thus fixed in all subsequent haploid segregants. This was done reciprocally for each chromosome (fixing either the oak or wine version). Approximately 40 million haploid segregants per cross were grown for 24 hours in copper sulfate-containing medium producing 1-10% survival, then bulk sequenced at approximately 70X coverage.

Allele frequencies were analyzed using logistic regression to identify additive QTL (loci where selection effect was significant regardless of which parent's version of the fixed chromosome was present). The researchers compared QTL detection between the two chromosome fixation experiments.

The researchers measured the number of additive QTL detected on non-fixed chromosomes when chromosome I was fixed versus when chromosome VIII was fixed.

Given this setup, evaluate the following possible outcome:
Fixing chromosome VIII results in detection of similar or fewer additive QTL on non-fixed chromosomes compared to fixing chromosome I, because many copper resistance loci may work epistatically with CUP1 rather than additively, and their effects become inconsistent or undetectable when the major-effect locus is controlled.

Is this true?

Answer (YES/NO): NO